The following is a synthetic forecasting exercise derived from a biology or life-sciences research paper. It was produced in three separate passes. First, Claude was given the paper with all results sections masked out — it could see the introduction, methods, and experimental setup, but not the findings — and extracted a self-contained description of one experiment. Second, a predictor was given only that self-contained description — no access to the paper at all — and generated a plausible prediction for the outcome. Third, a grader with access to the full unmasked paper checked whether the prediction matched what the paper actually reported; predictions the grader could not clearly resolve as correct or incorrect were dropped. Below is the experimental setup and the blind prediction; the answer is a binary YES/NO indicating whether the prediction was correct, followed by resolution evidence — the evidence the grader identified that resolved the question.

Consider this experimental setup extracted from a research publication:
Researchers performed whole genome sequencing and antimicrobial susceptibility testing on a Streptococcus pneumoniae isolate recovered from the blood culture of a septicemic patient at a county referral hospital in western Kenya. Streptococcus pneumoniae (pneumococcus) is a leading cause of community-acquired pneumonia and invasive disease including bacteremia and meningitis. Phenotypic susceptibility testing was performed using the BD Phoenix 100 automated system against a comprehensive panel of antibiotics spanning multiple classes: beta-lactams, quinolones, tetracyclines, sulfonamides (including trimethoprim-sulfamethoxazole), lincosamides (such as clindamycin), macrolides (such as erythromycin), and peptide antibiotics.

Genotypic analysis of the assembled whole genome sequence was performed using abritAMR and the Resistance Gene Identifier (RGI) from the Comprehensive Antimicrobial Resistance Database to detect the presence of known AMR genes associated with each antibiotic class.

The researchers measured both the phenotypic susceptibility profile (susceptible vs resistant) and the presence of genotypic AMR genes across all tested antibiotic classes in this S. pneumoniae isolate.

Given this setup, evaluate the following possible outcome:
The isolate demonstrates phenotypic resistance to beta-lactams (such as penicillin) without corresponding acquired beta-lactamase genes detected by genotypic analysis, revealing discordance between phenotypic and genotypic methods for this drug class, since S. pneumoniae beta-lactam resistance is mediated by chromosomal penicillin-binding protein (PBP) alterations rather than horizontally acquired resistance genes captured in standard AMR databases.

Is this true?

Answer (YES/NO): NO